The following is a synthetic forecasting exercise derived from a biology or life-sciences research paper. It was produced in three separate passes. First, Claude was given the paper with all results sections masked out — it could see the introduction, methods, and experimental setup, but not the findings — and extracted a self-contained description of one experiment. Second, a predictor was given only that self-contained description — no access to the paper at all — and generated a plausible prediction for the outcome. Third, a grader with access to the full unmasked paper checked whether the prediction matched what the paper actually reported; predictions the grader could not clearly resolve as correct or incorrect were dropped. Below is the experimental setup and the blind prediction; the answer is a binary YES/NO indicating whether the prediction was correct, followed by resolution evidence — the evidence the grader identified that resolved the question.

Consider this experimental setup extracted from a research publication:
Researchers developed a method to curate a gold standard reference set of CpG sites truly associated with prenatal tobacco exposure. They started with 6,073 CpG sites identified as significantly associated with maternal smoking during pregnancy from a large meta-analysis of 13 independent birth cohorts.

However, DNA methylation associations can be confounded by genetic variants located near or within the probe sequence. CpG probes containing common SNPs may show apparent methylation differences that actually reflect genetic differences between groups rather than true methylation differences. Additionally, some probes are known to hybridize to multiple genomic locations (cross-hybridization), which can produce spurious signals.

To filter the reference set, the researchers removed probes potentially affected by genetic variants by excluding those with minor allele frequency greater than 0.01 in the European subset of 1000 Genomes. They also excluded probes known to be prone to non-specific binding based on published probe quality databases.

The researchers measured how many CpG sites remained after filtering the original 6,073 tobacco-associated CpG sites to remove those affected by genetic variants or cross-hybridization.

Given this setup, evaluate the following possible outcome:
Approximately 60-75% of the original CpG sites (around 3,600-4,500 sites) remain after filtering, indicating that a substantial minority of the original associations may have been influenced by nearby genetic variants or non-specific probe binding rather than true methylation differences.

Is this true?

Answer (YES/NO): NO